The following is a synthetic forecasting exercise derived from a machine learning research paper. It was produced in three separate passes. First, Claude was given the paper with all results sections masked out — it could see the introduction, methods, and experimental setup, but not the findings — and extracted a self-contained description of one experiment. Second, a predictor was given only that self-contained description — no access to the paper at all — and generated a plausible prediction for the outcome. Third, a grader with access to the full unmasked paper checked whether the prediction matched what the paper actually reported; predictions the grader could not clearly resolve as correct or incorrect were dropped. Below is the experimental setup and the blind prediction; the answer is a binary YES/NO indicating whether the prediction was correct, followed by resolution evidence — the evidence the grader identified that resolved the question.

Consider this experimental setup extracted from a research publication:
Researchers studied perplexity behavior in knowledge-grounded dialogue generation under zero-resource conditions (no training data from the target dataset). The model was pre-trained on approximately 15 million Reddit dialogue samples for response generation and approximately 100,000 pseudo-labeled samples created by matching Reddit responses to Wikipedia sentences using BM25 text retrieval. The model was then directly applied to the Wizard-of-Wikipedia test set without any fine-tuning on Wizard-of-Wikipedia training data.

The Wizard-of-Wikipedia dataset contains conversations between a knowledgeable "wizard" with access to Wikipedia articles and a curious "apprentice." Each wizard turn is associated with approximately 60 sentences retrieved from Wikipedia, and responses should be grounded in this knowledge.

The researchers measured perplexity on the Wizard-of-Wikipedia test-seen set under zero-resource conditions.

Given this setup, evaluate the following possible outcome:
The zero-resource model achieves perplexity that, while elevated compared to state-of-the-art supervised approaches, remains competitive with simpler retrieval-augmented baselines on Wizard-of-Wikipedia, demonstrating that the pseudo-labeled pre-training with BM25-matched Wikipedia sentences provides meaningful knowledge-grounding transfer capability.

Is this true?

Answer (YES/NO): NO